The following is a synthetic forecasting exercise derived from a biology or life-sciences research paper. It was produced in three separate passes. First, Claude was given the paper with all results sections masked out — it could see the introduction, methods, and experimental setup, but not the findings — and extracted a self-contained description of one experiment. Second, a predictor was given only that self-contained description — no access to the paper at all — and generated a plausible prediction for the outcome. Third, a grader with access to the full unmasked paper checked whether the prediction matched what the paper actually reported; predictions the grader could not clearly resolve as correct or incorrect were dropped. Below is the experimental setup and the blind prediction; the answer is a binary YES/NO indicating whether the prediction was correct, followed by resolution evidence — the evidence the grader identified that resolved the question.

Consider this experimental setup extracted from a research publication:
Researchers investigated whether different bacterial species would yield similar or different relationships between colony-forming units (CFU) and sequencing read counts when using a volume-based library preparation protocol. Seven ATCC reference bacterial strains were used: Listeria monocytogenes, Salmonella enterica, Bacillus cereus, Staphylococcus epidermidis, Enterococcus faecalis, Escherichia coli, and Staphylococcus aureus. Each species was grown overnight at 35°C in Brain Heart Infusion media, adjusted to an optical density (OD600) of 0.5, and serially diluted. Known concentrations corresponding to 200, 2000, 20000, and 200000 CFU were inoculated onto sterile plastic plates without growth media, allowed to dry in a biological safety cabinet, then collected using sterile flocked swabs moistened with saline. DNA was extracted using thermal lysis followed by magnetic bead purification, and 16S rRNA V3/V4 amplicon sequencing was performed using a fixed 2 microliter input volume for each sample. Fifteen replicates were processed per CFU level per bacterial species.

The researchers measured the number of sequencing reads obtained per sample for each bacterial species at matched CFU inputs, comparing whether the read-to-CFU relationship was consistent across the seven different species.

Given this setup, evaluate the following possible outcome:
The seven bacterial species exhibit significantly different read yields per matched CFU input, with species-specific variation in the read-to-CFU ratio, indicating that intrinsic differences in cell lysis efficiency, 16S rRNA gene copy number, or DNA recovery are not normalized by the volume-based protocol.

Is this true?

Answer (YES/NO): YES